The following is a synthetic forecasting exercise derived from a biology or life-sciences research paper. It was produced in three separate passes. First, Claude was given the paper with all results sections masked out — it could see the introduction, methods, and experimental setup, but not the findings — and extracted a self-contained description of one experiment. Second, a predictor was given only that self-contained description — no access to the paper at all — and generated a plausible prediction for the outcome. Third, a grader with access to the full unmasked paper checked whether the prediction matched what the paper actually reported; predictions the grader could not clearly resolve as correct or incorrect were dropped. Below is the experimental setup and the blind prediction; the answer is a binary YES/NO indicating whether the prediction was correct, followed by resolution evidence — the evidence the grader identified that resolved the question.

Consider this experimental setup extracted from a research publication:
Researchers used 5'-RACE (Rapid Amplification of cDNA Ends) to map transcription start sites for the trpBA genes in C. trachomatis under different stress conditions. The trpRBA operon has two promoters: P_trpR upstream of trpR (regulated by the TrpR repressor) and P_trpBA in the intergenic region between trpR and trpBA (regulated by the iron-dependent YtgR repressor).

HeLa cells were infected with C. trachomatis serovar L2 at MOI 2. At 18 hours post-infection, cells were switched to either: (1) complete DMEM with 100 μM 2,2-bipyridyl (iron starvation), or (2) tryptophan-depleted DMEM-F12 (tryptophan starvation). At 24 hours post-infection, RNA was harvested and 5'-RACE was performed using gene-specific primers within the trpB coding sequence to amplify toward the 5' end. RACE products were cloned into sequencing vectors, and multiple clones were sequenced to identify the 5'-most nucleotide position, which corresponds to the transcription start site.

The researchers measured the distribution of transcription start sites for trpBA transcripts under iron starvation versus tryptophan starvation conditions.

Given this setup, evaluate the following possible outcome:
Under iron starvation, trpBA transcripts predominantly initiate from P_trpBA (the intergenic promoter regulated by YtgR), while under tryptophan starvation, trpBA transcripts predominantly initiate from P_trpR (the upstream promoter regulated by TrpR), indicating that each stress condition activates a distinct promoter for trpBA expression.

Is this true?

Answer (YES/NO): NO